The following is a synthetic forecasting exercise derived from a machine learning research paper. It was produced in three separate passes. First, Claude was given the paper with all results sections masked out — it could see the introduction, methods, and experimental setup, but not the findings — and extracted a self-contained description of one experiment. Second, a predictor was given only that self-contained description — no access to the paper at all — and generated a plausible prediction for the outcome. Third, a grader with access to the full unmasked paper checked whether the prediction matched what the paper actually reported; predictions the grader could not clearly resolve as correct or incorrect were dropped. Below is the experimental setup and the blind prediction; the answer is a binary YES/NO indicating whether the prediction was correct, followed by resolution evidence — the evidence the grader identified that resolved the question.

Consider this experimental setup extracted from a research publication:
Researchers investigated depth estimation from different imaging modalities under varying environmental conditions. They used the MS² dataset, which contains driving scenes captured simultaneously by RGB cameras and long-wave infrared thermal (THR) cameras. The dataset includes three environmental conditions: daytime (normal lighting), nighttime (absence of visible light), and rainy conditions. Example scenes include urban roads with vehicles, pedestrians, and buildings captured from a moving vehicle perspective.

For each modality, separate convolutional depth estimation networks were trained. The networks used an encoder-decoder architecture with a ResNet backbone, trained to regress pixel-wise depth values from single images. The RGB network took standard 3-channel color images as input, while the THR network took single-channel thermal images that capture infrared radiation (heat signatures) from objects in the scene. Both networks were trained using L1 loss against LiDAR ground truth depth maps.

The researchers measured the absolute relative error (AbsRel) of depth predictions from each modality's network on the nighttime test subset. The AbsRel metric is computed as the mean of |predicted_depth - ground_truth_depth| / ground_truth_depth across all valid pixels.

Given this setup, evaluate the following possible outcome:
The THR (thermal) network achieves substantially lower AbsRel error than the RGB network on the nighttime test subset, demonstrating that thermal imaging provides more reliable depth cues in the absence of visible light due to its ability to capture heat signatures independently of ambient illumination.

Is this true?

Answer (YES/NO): YES